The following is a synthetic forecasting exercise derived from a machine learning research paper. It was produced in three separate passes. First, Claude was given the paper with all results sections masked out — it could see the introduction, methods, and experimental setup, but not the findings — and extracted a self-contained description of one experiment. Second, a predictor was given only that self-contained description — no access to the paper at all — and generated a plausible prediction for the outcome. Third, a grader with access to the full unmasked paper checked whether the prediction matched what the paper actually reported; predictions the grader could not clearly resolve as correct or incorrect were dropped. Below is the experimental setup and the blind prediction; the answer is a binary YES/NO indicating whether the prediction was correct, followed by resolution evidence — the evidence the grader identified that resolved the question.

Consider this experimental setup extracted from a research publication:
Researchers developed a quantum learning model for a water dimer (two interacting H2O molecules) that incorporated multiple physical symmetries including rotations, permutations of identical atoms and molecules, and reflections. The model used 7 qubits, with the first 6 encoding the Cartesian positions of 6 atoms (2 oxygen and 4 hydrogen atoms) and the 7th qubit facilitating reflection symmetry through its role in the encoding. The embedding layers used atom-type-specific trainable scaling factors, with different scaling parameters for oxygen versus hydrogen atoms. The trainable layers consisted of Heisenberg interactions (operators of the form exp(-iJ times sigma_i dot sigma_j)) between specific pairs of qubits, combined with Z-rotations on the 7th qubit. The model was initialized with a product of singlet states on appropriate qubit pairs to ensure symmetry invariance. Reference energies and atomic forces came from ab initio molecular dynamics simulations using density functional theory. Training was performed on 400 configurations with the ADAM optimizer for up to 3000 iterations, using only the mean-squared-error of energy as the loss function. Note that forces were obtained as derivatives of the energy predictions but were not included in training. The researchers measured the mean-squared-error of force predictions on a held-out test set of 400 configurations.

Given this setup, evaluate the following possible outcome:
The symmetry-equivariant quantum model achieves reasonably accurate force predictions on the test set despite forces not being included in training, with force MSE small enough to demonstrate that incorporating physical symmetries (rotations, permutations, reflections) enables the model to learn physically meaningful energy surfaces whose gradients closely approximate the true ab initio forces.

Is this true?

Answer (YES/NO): NO